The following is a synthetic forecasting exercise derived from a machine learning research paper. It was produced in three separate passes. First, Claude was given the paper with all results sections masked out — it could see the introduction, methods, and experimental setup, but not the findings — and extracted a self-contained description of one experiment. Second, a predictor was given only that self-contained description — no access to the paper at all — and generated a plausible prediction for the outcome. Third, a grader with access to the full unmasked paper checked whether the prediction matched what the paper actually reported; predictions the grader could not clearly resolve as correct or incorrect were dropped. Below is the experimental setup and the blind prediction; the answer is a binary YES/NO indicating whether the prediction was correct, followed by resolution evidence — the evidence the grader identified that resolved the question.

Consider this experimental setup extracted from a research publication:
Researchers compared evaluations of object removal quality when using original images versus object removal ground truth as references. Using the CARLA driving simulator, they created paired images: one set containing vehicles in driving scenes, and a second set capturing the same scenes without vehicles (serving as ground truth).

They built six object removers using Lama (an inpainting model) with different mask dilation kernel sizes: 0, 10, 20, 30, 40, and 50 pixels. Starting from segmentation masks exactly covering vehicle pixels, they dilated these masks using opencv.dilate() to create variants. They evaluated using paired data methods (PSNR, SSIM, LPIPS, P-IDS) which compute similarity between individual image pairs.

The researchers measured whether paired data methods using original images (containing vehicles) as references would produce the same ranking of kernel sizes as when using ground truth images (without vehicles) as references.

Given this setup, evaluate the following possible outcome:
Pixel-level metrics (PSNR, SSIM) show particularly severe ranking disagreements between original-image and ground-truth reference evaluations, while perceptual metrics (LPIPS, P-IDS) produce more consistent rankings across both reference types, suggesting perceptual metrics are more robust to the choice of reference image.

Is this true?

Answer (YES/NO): NO